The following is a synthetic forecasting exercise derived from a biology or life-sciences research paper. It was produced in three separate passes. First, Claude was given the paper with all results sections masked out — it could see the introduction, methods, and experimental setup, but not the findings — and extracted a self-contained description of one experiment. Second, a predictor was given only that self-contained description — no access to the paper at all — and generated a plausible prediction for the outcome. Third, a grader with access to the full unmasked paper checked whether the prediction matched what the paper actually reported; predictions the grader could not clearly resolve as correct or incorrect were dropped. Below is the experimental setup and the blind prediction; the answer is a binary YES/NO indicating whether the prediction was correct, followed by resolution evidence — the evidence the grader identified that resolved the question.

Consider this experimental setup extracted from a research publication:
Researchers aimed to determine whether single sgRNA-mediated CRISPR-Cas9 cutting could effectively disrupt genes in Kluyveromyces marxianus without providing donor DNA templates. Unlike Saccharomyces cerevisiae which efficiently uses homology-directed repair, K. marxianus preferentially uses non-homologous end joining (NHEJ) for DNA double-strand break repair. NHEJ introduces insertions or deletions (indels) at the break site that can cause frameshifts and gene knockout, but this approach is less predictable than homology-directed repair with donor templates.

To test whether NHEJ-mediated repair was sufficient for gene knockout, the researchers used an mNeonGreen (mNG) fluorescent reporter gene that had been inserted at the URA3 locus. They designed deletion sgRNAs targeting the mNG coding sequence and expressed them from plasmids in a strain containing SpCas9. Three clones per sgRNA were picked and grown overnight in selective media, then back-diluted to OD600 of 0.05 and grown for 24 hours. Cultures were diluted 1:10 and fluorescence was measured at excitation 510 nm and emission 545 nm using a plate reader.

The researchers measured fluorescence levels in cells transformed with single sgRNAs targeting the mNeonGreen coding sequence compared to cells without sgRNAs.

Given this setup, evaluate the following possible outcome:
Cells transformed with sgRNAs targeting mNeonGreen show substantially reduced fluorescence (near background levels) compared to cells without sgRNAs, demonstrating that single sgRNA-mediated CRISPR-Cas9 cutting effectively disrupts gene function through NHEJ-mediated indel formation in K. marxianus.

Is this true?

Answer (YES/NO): YES